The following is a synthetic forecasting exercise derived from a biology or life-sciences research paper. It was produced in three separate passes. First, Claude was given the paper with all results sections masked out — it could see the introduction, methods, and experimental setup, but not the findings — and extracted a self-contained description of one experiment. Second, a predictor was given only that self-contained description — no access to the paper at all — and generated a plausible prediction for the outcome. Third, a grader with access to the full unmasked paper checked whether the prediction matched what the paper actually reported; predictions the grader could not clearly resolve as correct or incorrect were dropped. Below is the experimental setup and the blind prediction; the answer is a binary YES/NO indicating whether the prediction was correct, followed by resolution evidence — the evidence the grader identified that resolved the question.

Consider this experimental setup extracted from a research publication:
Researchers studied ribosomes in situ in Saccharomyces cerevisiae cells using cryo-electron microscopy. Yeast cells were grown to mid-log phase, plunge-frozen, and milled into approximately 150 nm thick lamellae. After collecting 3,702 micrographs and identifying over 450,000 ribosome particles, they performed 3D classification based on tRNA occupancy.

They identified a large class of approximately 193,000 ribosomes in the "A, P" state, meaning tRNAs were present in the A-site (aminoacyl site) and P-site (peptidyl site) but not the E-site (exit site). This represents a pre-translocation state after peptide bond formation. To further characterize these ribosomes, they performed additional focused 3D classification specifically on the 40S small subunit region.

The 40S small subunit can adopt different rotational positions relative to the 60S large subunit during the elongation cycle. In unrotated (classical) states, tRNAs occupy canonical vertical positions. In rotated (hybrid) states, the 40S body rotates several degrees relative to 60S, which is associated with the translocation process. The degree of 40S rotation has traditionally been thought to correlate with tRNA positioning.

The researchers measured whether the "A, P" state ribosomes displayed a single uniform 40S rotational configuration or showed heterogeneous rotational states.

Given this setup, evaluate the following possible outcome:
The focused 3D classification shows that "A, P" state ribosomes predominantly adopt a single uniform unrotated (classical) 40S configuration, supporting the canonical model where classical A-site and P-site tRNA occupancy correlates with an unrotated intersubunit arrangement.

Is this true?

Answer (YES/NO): NO